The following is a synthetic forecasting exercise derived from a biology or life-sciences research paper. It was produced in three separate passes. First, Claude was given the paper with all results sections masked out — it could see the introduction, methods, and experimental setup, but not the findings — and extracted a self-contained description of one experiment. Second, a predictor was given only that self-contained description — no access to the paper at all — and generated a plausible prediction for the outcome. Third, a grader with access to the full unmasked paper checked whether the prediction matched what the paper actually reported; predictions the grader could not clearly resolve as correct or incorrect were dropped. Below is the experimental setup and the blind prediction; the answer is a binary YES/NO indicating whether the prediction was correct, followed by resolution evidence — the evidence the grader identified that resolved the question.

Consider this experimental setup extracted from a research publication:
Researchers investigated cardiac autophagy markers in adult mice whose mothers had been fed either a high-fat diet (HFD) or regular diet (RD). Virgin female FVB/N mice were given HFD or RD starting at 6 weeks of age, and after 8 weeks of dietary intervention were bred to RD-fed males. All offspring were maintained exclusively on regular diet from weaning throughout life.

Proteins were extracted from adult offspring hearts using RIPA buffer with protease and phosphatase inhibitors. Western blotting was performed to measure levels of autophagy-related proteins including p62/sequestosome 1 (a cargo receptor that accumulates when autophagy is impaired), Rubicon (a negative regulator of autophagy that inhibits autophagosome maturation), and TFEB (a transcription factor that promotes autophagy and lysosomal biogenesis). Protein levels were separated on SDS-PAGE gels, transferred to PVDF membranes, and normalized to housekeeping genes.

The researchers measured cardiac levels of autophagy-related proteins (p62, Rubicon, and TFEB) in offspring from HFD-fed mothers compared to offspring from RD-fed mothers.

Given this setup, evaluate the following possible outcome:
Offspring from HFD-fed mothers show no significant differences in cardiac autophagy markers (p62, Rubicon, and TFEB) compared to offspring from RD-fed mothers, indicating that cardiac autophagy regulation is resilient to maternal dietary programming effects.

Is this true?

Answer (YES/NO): YES